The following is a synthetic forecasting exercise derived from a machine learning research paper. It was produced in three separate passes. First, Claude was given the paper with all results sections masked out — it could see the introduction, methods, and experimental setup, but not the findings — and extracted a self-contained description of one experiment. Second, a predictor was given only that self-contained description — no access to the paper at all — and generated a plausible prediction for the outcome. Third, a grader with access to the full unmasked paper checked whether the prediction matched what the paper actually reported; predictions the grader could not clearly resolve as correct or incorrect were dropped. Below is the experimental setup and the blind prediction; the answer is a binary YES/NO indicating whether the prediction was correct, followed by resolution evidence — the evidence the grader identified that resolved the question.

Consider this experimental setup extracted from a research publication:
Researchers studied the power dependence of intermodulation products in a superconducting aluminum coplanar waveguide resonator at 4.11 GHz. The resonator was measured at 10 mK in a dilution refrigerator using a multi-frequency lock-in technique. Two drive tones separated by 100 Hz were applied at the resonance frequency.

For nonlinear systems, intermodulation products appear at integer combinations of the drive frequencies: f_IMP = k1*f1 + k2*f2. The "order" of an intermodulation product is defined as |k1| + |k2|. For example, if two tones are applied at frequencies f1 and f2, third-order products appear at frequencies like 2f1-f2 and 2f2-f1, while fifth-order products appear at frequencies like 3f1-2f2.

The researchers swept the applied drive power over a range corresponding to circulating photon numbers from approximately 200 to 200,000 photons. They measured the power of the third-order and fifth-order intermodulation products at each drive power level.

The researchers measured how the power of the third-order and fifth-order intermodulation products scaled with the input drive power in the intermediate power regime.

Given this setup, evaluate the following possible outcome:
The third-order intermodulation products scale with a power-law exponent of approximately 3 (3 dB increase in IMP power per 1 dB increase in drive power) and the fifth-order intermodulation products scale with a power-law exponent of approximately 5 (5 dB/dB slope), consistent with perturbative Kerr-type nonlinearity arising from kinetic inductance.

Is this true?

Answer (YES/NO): NO